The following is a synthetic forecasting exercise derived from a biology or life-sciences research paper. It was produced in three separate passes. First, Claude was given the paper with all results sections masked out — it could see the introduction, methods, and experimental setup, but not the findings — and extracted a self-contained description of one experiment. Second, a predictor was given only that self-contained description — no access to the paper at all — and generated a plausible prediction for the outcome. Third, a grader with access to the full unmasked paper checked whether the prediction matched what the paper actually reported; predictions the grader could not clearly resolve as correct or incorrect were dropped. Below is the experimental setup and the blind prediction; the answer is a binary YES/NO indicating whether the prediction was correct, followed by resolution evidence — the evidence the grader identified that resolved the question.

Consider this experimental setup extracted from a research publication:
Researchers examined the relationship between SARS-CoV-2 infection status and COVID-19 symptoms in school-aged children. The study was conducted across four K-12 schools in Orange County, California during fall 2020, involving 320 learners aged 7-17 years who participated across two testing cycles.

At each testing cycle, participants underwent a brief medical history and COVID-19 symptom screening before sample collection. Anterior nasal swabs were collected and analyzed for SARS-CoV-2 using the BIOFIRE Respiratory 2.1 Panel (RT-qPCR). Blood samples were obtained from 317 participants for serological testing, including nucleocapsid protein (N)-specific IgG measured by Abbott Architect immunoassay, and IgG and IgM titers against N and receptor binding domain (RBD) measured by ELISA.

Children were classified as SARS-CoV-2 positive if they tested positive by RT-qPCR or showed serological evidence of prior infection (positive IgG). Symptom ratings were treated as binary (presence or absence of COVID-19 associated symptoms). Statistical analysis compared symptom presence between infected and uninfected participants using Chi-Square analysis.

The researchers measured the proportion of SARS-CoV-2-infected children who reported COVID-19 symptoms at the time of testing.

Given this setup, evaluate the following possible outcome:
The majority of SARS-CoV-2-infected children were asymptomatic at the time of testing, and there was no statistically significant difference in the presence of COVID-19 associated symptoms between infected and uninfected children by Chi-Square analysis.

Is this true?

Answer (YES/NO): NO